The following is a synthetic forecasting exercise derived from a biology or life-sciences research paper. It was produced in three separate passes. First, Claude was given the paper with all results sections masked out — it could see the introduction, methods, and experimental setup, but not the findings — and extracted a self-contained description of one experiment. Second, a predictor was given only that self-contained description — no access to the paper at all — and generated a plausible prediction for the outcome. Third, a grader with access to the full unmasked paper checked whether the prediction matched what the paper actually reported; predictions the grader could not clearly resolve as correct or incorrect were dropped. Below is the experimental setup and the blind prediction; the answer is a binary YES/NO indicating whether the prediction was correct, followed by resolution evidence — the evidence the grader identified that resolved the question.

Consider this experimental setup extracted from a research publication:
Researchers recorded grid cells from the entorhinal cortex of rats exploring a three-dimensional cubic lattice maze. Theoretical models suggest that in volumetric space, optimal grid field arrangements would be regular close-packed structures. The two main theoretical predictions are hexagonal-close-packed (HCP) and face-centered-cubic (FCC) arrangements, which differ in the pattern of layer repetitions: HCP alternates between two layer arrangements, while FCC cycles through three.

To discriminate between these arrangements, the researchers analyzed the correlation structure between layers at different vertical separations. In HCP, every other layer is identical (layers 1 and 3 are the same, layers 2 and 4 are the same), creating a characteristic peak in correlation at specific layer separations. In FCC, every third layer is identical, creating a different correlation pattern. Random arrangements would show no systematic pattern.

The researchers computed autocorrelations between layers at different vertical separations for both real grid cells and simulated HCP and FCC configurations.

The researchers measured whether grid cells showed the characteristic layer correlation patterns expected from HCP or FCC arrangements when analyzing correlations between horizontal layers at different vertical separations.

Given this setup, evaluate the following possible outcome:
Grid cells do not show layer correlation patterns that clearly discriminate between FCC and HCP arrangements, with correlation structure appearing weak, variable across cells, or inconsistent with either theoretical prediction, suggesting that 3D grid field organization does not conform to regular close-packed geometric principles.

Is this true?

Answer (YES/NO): YES